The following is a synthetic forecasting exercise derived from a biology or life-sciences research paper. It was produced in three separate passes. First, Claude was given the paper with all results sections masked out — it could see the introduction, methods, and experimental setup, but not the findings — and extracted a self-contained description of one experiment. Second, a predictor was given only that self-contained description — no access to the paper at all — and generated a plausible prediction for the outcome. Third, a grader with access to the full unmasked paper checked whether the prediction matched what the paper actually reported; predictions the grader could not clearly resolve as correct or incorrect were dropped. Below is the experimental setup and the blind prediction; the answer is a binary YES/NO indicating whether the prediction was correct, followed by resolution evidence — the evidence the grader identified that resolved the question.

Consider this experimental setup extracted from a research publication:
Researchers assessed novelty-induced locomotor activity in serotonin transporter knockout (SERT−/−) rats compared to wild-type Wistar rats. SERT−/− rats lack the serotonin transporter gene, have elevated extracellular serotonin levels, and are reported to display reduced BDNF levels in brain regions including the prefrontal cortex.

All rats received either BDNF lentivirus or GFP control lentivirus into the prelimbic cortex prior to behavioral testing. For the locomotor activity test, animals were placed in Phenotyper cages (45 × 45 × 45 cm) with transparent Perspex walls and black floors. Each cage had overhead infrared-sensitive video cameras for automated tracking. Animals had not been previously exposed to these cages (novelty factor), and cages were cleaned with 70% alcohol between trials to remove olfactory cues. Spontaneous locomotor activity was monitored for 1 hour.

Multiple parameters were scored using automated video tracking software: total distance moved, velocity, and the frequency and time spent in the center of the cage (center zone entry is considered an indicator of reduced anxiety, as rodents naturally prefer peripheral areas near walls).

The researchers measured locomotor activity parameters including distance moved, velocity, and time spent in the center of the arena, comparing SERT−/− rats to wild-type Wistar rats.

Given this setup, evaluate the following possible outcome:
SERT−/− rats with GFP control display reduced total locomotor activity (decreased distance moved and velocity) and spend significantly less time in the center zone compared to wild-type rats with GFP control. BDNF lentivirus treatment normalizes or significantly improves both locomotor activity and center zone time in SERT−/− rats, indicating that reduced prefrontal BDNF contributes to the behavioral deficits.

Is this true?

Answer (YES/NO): NO